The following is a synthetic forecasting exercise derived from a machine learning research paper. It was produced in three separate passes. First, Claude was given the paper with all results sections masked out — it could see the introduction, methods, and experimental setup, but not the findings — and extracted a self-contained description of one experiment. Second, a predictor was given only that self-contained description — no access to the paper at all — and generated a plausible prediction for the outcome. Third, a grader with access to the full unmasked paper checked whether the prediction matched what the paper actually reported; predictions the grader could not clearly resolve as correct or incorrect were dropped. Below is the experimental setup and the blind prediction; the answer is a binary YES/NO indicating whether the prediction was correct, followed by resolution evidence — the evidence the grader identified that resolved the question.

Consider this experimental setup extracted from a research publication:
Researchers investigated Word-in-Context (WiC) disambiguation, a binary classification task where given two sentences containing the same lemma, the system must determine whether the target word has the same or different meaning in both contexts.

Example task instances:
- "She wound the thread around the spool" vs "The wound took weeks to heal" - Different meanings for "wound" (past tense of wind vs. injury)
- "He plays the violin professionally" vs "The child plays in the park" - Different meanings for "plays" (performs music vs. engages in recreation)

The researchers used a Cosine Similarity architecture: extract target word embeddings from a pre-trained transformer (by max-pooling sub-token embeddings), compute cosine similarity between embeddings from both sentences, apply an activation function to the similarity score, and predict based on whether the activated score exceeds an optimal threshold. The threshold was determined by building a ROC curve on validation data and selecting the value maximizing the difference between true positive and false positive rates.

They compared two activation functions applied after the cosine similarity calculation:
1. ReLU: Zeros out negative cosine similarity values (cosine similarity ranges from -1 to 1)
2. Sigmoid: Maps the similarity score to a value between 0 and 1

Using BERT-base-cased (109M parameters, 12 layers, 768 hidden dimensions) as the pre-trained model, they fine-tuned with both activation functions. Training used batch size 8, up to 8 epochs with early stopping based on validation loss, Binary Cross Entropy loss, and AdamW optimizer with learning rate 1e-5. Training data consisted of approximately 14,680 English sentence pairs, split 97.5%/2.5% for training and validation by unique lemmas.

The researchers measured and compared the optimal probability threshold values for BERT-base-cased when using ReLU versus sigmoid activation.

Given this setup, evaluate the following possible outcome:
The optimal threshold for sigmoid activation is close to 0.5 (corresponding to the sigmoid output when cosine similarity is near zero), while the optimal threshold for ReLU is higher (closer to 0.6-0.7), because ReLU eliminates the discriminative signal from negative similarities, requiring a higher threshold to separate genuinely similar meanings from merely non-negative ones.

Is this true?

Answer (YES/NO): NO